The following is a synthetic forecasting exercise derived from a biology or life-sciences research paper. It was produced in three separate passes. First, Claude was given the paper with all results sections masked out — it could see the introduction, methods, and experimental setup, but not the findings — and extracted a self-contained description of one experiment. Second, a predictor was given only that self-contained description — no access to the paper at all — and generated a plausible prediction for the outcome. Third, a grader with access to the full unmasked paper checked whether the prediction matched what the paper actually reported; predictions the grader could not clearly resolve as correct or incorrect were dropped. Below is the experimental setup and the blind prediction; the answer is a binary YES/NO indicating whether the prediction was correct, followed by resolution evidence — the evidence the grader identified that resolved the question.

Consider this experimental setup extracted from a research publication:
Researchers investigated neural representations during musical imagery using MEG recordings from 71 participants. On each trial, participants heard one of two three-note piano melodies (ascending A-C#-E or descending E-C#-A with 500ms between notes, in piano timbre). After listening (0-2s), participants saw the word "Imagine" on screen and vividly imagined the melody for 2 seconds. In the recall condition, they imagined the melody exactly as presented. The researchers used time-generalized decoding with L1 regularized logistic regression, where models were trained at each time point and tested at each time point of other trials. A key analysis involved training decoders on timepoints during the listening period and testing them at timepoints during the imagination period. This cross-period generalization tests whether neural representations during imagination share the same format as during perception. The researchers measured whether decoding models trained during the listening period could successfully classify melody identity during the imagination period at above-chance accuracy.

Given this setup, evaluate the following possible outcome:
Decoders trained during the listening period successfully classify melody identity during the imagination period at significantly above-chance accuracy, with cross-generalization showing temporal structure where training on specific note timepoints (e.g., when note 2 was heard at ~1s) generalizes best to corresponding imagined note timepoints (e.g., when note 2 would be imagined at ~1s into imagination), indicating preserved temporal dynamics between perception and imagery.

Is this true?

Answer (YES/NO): NO